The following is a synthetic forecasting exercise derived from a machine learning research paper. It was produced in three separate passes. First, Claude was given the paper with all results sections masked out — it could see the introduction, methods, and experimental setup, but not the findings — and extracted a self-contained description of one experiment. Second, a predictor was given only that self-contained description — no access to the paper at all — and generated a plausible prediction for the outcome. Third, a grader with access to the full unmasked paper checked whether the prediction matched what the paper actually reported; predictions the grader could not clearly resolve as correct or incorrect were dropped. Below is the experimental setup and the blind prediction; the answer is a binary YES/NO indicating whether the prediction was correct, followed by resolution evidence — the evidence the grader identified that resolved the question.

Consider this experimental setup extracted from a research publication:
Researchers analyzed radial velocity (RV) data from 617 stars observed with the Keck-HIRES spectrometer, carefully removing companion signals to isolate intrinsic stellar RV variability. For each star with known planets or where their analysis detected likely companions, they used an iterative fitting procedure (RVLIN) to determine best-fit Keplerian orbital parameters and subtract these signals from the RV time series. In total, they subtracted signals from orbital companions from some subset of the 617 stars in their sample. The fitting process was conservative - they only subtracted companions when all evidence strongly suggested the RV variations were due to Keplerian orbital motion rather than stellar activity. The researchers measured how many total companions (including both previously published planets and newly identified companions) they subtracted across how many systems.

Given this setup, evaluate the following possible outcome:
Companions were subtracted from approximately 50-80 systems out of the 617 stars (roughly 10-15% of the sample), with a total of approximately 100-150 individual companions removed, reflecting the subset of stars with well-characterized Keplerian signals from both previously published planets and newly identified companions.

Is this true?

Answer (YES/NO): NO